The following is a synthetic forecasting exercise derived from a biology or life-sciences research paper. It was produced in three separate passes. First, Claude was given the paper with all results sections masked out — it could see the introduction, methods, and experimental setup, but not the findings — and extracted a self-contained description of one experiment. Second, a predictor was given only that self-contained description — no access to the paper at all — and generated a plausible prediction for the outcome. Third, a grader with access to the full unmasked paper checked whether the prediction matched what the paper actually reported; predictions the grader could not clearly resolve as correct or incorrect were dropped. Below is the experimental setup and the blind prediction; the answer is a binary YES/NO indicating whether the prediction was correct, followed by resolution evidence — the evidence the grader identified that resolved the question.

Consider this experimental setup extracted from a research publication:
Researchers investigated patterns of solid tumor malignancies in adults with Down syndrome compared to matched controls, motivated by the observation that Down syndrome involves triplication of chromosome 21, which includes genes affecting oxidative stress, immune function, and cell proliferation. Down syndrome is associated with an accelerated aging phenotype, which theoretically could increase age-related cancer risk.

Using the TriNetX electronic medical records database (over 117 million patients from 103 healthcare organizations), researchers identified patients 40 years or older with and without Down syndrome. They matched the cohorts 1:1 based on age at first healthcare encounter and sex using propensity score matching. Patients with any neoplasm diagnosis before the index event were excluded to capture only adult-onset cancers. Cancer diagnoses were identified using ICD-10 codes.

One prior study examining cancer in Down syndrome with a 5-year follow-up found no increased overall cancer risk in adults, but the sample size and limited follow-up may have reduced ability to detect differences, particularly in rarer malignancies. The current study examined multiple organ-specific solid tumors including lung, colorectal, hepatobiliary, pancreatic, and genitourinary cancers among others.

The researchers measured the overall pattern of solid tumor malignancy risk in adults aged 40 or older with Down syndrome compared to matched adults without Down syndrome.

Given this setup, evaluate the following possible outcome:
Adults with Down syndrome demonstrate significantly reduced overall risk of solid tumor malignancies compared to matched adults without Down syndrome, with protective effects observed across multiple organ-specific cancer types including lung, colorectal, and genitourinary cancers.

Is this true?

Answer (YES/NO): NO